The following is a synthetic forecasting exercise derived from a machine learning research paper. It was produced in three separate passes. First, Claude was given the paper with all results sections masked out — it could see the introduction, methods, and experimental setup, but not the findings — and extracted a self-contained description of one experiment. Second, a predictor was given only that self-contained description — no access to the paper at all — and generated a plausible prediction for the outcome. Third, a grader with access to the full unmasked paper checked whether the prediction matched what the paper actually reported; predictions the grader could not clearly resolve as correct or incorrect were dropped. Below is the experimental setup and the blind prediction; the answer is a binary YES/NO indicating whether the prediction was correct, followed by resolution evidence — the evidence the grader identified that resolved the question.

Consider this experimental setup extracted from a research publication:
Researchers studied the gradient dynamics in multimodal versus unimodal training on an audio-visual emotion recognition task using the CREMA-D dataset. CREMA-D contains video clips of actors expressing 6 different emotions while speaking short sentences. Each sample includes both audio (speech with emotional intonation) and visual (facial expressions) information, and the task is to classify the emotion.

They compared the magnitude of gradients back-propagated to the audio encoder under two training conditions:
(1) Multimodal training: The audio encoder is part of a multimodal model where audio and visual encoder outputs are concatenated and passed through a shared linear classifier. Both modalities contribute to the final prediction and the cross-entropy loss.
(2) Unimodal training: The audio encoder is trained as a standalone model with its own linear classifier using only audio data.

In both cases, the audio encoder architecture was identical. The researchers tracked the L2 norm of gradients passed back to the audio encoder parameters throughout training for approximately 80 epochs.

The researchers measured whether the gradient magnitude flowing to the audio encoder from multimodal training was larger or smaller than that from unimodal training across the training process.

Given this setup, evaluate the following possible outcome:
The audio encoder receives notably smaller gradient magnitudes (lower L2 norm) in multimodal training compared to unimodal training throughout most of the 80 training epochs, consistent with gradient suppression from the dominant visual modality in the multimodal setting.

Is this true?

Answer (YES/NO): YES